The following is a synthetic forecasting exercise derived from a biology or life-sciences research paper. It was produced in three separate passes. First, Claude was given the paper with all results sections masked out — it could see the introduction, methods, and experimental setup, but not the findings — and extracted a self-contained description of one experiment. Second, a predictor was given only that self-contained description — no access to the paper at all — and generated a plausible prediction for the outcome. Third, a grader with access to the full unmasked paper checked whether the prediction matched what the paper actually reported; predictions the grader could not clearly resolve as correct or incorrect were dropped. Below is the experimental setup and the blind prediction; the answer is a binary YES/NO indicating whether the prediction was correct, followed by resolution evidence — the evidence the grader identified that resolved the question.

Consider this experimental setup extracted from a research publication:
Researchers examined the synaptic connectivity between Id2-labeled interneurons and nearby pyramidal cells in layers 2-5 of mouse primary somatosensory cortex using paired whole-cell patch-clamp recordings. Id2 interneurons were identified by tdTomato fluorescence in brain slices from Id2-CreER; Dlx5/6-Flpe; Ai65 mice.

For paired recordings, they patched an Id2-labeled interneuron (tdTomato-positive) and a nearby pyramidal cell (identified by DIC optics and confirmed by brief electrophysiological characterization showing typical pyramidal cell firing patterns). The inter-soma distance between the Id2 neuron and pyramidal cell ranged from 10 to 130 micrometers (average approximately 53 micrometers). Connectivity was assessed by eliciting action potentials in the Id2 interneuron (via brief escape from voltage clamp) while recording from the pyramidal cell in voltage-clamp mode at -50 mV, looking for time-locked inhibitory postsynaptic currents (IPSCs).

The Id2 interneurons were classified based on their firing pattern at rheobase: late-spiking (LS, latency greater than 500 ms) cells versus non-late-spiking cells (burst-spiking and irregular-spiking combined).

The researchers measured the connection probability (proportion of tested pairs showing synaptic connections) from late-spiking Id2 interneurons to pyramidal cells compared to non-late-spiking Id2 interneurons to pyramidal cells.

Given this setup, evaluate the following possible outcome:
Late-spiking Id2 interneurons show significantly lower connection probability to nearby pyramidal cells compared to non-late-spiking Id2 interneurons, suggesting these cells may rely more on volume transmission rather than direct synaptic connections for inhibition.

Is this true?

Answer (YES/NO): NO